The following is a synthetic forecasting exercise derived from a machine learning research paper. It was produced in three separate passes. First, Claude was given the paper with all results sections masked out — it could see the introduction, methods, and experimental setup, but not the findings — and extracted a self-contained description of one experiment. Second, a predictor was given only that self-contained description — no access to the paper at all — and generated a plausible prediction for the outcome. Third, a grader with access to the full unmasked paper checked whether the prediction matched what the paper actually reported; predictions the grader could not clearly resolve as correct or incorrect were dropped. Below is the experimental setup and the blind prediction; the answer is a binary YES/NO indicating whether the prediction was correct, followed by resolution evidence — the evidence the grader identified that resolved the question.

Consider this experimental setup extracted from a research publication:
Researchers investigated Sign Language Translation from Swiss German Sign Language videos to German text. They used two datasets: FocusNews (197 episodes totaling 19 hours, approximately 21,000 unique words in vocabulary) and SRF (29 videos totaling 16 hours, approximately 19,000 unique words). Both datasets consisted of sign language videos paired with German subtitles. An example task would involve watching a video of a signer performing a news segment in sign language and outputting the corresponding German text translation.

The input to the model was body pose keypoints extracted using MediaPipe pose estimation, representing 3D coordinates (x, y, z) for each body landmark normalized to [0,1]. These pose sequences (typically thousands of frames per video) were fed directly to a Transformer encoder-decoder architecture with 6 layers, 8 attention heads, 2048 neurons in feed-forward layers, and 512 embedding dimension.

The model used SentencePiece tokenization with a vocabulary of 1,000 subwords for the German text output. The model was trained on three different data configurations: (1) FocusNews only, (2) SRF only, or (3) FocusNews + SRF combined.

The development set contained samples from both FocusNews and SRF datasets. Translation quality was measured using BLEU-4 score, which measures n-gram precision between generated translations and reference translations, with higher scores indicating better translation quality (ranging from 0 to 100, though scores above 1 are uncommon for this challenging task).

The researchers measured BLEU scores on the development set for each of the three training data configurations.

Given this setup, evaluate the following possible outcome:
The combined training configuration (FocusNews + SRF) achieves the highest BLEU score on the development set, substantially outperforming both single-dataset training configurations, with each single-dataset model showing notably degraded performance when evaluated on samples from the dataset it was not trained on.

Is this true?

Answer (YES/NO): NO